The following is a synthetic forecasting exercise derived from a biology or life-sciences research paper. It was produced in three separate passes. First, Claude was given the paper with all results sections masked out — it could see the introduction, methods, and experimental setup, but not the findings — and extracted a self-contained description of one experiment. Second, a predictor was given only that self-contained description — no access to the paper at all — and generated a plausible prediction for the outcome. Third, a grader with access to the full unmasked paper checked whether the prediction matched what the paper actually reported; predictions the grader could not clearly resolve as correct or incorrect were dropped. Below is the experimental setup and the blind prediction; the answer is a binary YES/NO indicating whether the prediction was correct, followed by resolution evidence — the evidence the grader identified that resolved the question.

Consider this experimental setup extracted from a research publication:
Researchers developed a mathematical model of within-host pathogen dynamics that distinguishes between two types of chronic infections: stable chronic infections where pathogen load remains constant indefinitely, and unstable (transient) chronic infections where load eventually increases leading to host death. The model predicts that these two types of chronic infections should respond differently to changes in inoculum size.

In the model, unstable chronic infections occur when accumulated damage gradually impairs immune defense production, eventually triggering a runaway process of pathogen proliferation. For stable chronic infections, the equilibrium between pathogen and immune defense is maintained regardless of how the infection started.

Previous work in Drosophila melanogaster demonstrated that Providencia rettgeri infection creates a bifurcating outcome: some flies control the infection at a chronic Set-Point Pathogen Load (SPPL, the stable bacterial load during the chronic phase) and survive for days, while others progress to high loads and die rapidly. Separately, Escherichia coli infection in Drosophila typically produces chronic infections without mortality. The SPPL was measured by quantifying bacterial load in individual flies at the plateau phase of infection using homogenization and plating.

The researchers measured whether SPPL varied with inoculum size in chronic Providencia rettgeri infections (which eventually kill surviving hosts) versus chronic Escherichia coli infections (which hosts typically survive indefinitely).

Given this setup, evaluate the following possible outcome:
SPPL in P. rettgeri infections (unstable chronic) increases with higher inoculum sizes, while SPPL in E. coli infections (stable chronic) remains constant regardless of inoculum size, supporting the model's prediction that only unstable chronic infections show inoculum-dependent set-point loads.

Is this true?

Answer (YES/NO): YES